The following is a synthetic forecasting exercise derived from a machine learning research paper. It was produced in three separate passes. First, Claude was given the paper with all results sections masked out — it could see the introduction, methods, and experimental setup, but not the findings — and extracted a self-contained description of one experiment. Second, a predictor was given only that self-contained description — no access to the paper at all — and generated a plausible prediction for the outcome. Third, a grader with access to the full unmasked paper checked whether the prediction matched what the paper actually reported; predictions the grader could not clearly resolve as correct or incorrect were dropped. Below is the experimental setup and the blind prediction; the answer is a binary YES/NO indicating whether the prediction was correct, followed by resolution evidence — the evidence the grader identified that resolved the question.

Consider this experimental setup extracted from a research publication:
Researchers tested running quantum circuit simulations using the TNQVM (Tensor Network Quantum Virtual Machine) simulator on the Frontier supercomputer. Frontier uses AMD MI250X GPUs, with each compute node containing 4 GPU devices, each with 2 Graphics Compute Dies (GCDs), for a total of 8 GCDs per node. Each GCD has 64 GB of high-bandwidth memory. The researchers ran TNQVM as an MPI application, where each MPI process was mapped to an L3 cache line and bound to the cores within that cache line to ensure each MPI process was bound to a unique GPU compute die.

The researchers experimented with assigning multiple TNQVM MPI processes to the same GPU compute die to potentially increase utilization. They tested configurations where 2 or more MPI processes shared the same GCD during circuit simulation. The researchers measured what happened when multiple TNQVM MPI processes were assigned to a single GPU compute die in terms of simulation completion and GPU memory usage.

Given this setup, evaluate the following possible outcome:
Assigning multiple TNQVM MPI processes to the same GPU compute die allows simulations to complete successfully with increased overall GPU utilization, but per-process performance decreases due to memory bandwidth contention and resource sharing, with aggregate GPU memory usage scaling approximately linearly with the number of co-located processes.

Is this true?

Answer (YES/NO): NO